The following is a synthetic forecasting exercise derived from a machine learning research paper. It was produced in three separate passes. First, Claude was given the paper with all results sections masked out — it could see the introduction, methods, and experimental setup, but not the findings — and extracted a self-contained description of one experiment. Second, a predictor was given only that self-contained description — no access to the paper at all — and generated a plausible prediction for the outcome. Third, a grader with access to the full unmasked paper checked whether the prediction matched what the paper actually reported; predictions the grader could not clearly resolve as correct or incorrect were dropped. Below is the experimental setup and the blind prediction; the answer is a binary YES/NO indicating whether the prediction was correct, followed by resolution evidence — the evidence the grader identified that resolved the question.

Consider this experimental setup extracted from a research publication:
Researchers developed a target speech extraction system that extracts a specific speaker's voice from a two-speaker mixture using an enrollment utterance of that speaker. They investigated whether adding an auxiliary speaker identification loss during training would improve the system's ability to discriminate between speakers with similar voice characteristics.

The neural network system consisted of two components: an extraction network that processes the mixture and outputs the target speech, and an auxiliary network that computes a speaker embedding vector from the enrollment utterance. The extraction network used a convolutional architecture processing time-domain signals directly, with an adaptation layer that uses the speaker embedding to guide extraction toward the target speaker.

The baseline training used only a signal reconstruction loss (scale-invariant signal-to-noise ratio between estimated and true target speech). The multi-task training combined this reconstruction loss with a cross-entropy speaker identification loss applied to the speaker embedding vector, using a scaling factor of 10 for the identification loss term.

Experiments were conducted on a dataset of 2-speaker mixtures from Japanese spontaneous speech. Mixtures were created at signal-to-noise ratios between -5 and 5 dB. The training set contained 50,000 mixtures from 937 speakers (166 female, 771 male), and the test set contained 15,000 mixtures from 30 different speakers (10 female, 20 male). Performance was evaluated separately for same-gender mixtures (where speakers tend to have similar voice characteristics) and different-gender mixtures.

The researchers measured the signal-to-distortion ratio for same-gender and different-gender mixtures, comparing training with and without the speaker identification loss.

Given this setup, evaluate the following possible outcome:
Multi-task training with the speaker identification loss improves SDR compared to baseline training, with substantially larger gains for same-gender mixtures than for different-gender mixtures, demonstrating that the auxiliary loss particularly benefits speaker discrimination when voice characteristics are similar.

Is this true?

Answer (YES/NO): YES